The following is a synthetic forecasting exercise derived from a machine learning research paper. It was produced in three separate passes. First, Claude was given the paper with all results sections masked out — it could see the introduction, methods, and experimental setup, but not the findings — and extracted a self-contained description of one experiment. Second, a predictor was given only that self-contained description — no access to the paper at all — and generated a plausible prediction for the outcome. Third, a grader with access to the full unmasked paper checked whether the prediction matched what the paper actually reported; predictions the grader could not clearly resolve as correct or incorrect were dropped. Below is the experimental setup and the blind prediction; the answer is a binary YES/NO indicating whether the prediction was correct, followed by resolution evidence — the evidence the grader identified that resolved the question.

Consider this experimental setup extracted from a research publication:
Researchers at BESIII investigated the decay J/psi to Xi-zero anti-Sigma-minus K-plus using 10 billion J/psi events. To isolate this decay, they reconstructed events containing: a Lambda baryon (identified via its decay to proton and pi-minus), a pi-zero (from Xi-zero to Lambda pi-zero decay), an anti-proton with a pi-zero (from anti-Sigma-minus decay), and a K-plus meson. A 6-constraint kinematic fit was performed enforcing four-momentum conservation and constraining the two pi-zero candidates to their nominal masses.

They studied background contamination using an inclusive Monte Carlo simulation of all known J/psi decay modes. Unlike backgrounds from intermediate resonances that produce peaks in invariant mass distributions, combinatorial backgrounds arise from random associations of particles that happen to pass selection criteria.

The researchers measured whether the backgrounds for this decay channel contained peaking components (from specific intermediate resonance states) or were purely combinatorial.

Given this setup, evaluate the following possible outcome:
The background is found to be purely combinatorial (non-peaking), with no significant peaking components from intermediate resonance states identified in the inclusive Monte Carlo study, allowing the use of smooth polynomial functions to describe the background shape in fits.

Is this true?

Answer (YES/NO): YES